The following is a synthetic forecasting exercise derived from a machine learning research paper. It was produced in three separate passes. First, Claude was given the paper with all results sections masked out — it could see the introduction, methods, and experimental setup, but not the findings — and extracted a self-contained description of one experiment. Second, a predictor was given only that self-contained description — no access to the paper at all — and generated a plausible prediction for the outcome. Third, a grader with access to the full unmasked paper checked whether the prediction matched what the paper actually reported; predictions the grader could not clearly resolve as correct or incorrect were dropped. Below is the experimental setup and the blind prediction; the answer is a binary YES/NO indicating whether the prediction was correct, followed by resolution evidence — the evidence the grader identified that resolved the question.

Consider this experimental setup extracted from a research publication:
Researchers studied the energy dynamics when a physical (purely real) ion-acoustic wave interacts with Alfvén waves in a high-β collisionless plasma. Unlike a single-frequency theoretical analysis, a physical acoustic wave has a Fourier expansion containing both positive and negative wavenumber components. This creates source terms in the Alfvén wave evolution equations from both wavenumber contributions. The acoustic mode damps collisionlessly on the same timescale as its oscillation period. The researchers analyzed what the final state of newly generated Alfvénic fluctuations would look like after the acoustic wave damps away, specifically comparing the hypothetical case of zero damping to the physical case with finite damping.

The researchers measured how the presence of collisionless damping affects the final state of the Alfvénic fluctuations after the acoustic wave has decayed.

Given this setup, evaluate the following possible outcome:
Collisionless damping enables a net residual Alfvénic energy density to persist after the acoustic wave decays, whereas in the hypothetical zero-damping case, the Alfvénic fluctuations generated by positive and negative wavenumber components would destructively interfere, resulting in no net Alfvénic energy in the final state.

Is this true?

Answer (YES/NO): NO